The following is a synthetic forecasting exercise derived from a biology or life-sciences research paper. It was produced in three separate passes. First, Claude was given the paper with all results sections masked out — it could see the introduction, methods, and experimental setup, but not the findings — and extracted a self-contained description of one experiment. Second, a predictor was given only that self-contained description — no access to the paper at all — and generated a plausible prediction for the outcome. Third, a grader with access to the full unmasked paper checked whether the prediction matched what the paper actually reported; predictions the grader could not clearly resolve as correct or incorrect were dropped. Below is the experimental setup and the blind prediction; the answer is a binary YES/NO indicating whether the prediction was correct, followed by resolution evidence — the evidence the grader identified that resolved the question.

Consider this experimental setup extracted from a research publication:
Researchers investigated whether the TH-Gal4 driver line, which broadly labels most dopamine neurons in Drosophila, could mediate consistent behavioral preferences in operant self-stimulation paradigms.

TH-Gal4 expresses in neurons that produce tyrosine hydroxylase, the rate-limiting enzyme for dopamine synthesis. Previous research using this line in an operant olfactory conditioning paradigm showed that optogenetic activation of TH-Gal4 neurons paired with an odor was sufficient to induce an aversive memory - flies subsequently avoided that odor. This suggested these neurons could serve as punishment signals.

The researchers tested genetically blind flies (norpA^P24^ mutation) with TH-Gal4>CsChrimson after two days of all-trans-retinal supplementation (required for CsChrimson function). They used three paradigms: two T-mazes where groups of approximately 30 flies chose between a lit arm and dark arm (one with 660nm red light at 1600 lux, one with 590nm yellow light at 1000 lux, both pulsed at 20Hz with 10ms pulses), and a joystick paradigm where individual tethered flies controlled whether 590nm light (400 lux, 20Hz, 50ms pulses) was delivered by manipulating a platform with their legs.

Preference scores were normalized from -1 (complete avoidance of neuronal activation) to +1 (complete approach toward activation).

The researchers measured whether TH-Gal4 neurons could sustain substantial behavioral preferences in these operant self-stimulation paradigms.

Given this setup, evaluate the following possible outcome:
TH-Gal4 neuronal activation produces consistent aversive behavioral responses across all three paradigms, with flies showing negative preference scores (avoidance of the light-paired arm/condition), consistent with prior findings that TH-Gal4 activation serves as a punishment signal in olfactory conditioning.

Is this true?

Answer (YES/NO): NO